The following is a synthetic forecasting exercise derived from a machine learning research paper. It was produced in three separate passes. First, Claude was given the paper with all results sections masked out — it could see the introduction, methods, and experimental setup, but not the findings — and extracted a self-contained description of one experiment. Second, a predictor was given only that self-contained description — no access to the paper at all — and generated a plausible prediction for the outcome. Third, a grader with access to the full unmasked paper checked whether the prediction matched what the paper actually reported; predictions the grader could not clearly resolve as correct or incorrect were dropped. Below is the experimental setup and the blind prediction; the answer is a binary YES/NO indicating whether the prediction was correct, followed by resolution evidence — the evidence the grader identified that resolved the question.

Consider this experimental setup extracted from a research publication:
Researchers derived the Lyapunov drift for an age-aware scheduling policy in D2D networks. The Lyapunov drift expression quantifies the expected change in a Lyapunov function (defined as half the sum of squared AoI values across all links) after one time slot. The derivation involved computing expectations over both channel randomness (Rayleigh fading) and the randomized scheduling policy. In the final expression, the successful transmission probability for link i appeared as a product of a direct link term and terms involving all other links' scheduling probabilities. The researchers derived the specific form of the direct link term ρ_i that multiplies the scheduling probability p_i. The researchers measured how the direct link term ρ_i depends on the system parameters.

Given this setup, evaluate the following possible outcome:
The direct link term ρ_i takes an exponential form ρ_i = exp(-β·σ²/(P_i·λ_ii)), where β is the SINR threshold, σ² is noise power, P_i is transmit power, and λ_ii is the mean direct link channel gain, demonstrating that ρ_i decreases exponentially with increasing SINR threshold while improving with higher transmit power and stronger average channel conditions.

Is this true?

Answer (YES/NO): YES